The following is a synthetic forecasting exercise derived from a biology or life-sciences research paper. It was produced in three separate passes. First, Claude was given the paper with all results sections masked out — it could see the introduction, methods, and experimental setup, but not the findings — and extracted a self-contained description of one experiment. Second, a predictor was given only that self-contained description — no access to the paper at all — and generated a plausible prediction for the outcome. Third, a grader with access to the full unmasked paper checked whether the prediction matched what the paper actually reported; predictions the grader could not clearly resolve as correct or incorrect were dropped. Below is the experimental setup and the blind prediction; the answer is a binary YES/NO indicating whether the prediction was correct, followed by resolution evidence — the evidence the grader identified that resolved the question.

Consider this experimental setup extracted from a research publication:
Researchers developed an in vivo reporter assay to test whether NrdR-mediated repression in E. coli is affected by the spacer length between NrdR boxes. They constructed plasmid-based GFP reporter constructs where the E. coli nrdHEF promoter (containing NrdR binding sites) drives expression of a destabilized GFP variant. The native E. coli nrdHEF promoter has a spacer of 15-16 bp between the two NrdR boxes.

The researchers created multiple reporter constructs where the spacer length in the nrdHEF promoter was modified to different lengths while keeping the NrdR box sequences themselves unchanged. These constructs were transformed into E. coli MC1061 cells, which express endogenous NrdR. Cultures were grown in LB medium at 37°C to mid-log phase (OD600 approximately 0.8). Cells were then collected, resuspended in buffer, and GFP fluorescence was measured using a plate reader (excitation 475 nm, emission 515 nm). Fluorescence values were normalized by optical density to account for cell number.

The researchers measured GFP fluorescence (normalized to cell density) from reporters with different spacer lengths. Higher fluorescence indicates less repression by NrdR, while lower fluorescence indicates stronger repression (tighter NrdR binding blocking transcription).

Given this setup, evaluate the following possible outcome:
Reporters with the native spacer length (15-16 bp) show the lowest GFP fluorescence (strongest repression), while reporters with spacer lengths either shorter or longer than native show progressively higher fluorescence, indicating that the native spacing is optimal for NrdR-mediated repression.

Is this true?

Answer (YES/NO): NO